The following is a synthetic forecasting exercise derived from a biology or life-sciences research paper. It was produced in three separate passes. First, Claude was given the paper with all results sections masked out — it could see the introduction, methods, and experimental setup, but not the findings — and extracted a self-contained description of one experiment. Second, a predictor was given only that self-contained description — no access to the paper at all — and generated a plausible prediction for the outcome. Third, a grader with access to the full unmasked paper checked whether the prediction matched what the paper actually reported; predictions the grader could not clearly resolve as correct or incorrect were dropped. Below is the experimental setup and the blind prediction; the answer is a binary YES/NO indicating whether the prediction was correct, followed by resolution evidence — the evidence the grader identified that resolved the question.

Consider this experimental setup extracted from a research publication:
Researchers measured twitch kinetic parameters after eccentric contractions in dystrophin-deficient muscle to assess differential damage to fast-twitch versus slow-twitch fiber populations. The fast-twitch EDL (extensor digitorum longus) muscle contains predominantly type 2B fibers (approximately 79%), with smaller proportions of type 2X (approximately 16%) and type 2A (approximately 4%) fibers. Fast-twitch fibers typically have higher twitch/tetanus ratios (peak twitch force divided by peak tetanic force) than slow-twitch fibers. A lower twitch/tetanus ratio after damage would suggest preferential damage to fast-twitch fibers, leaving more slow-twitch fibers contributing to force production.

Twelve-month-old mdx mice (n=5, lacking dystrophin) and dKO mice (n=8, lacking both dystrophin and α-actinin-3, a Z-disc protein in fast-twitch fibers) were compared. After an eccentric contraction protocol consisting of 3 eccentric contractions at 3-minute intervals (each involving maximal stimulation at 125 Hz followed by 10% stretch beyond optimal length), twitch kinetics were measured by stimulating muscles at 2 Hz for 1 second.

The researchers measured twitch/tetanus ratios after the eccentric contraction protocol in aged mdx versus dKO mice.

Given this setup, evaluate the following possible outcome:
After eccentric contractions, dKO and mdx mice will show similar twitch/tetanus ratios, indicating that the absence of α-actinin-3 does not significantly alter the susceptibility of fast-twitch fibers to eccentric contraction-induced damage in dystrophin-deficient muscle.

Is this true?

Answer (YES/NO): NO